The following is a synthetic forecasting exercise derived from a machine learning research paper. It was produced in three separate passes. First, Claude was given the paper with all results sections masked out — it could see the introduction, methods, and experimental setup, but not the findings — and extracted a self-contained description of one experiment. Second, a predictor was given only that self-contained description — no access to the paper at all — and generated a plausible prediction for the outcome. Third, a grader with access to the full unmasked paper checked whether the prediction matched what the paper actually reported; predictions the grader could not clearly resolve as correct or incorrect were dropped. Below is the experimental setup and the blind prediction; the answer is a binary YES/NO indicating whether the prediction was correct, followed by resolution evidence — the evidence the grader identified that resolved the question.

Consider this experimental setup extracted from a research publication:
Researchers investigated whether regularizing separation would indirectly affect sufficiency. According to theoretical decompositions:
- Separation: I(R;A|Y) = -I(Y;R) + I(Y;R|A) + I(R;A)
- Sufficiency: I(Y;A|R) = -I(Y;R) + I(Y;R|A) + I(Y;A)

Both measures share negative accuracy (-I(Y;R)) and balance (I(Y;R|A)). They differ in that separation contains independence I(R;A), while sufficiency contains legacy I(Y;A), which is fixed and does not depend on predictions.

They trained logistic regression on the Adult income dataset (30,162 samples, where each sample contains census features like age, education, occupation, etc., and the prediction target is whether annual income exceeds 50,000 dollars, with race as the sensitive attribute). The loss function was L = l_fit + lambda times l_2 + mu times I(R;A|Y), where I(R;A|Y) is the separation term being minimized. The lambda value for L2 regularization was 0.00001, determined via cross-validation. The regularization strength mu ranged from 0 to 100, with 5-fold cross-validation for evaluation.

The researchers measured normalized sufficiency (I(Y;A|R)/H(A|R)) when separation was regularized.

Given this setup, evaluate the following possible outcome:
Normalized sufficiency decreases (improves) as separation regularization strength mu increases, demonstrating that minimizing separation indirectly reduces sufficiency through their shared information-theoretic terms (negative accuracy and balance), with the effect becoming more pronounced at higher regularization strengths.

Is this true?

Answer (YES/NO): NO